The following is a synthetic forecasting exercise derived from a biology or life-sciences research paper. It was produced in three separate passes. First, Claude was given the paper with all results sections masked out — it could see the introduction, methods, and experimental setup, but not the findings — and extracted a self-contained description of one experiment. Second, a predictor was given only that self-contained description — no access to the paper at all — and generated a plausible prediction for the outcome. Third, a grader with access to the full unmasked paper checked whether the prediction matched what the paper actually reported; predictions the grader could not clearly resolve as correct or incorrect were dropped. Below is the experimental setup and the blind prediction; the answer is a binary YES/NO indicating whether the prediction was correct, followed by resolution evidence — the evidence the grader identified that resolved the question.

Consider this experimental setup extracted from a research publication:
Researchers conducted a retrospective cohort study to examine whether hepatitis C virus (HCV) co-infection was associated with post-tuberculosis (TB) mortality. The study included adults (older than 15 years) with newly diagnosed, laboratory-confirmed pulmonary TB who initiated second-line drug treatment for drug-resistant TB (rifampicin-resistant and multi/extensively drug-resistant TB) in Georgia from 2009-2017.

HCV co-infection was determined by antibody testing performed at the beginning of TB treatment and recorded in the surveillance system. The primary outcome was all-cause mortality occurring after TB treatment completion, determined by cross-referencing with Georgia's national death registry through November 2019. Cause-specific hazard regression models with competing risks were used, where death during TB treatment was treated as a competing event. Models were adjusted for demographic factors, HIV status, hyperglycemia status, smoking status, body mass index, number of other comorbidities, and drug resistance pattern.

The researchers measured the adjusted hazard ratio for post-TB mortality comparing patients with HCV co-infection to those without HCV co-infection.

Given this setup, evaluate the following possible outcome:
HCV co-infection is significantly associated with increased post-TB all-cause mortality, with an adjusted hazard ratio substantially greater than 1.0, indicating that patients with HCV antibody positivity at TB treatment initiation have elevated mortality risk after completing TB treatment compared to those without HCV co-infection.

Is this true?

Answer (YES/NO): NO